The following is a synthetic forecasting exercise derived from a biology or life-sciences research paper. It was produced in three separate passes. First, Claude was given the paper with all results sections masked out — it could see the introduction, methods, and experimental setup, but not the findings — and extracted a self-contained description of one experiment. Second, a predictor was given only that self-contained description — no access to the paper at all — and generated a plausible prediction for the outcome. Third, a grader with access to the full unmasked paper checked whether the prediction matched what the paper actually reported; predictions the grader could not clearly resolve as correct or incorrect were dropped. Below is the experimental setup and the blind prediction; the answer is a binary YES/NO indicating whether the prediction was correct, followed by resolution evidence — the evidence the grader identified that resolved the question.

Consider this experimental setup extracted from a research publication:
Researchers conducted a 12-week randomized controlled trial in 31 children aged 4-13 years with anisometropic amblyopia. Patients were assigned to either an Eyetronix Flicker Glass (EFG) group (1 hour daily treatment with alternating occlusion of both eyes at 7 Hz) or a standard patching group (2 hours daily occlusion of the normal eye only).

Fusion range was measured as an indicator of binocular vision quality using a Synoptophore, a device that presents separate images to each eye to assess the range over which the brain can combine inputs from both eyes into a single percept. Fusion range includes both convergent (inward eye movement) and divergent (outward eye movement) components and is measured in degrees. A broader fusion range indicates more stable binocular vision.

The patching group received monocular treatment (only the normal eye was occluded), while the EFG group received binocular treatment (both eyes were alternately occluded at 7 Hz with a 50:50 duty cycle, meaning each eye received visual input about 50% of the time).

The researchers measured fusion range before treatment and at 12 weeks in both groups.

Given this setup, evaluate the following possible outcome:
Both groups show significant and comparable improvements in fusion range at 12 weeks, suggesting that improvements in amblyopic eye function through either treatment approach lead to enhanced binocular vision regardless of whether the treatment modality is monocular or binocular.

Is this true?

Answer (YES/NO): NO